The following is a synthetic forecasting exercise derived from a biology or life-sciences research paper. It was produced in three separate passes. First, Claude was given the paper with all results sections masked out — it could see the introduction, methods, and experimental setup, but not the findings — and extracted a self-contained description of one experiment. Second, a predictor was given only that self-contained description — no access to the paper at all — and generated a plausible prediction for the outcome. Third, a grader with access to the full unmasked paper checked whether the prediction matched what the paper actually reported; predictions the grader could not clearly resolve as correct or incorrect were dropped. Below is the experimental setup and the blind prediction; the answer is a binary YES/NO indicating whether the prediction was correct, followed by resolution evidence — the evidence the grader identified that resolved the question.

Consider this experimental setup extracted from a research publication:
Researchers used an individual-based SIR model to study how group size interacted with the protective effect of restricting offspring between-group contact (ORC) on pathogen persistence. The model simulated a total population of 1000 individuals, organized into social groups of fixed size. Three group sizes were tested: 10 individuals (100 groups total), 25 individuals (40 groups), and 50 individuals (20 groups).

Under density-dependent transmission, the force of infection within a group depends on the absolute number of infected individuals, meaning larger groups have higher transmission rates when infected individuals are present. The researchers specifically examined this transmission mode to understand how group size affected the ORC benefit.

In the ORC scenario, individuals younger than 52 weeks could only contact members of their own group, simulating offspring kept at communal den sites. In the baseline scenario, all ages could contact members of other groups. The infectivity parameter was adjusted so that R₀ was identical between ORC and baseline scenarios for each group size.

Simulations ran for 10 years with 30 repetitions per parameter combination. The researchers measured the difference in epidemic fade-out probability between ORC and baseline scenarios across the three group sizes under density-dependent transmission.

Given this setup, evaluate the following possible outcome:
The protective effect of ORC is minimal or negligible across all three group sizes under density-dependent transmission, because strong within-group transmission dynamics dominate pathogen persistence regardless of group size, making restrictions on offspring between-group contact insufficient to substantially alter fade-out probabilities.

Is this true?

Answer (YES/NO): NO